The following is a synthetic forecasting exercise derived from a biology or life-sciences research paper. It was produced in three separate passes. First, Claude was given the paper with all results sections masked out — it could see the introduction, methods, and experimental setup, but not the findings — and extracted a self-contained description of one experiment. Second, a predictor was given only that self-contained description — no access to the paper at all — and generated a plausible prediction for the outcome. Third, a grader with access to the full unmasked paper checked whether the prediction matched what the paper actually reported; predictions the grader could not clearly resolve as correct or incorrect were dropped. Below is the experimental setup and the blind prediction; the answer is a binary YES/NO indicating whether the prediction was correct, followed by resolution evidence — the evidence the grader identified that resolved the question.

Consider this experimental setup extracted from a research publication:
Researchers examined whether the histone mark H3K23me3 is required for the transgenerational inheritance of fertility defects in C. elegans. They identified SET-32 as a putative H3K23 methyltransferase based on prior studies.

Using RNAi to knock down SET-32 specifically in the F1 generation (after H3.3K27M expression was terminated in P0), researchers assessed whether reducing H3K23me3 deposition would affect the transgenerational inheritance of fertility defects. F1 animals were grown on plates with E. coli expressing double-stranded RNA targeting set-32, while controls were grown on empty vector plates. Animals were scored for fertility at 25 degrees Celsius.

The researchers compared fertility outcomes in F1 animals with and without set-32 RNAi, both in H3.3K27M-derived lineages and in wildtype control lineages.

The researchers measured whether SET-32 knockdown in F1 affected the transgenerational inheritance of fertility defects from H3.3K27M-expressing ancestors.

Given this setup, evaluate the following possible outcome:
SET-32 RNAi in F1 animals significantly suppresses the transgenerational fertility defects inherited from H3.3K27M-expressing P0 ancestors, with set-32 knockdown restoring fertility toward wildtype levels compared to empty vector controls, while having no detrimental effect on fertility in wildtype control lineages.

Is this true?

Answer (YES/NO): NO